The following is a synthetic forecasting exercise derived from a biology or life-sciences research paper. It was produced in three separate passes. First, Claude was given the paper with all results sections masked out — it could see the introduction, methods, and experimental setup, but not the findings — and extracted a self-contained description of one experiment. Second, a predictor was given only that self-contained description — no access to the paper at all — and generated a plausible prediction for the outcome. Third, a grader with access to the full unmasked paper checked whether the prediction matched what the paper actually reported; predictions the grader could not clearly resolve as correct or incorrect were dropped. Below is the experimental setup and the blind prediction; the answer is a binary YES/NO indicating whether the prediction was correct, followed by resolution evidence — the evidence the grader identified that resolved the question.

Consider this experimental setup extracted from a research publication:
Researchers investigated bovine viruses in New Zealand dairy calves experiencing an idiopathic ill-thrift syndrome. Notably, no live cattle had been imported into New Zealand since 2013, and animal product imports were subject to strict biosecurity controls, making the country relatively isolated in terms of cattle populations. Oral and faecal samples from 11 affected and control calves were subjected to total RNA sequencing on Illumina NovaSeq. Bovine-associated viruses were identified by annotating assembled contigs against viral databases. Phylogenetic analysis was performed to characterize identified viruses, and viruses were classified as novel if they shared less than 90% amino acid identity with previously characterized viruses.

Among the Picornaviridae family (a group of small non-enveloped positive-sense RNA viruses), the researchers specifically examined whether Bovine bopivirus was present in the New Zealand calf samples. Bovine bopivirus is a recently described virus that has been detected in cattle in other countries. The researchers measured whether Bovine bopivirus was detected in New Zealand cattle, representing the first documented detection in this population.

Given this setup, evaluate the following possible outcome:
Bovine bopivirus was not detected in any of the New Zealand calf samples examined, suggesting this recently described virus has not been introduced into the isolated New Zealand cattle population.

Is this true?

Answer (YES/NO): NO